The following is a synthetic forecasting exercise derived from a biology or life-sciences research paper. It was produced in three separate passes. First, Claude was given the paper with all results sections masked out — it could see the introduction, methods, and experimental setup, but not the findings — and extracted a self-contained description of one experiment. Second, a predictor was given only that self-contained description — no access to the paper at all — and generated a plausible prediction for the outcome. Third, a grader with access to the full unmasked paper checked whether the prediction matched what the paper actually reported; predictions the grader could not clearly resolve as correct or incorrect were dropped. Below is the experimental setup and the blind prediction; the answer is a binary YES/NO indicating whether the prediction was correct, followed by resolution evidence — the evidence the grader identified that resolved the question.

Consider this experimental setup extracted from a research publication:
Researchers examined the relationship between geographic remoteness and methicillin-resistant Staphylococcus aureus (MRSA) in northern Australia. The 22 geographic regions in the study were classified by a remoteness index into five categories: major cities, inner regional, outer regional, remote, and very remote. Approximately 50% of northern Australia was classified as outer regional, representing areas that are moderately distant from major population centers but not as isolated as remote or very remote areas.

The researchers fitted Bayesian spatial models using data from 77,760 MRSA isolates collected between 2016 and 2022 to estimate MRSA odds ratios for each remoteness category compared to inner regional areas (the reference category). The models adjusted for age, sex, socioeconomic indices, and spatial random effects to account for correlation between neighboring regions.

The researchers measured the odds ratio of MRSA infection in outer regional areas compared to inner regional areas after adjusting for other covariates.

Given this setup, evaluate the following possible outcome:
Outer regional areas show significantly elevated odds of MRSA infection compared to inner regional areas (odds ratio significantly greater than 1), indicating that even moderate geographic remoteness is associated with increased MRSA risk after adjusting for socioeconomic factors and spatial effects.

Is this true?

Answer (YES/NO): NO